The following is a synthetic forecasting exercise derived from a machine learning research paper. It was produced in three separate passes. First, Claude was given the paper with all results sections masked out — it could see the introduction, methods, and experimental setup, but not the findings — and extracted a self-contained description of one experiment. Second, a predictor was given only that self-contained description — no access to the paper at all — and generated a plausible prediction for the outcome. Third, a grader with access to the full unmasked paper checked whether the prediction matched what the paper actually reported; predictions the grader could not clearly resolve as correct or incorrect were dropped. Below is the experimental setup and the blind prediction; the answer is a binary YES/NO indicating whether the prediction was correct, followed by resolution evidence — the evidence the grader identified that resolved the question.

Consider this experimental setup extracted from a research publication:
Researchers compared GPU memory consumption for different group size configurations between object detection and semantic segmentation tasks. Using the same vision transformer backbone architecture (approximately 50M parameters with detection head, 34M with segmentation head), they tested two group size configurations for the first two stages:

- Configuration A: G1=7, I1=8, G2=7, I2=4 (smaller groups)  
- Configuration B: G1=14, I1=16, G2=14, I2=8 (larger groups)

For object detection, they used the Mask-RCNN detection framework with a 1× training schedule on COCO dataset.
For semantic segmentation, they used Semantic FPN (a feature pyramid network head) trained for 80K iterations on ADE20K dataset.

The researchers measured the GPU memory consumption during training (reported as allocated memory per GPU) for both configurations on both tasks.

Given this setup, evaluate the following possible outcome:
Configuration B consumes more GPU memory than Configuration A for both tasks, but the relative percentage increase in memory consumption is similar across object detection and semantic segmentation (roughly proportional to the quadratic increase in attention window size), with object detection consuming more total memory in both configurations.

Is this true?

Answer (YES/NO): NO